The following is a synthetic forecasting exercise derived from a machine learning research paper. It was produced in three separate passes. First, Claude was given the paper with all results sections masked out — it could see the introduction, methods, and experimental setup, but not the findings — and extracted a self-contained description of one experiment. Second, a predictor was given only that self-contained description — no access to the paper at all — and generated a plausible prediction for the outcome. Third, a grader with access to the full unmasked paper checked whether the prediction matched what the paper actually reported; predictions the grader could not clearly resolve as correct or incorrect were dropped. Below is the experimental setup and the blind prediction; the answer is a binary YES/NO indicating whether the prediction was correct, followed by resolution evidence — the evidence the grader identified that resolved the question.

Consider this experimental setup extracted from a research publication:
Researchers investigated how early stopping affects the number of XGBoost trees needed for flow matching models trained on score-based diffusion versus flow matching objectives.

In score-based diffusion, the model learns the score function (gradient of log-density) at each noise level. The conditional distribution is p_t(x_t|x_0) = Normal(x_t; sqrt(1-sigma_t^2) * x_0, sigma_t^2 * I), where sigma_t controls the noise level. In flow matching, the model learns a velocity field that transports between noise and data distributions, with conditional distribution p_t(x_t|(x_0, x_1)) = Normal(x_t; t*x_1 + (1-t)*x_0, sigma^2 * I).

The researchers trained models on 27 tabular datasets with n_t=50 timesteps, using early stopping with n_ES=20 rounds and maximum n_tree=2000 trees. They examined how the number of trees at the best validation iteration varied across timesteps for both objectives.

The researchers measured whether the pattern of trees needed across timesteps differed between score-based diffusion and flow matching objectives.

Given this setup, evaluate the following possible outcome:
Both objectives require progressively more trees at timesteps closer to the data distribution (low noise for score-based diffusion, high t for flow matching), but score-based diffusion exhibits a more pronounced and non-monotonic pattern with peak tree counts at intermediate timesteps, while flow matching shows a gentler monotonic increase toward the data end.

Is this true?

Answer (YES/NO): NO